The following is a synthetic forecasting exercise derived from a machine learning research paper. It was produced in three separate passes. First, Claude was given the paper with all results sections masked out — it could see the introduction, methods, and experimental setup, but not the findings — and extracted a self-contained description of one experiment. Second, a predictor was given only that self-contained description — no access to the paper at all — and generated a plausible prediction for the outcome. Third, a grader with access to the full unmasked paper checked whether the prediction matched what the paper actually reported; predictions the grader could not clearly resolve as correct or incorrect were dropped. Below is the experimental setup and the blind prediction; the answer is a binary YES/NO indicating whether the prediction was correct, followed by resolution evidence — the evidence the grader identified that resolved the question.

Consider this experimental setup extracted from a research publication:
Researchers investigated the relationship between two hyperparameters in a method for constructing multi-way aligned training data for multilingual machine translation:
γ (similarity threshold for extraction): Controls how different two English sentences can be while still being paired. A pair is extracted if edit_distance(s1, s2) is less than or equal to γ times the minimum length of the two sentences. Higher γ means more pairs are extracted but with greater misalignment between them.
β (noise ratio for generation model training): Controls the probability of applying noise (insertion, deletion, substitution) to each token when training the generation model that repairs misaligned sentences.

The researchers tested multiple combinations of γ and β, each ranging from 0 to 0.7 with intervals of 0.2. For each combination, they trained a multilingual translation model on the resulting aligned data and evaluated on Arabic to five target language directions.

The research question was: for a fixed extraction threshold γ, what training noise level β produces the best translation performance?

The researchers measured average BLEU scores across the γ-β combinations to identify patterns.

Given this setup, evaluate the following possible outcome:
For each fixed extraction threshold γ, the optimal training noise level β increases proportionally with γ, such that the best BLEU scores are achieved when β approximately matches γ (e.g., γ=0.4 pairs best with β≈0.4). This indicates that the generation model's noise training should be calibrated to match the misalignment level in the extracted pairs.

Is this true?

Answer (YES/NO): YES